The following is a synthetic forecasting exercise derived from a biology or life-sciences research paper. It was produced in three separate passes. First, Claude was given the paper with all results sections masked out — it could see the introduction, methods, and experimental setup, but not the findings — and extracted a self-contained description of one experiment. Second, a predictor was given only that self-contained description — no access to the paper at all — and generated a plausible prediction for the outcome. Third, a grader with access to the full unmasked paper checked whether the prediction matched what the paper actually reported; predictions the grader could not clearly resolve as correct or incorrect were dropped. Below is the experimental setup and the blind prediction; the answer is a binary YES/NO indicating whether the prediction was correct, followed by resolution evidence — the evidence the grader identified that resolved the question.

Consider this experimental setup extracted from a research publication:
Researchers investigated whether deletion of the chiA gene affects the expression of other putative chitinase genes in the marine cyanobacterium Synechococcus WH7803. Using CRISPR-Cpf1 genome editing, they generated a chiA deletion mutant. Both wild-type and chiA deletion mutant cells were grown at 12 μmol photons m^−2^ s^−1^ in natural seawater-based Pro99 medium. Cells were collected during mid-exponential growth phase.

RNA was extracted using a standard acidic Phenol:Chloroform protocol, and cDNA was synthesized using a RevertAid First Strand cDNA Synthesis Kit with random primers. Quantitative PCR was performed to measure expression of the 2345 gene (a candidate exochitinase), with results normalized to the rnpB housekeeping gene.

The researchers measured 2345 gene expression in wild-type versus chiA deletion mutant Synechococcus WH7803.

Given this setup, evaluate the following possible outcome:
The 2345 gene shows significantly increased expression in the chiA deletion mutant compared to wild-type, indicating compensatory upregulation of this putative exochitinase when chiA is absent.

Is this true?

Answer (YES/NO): YES